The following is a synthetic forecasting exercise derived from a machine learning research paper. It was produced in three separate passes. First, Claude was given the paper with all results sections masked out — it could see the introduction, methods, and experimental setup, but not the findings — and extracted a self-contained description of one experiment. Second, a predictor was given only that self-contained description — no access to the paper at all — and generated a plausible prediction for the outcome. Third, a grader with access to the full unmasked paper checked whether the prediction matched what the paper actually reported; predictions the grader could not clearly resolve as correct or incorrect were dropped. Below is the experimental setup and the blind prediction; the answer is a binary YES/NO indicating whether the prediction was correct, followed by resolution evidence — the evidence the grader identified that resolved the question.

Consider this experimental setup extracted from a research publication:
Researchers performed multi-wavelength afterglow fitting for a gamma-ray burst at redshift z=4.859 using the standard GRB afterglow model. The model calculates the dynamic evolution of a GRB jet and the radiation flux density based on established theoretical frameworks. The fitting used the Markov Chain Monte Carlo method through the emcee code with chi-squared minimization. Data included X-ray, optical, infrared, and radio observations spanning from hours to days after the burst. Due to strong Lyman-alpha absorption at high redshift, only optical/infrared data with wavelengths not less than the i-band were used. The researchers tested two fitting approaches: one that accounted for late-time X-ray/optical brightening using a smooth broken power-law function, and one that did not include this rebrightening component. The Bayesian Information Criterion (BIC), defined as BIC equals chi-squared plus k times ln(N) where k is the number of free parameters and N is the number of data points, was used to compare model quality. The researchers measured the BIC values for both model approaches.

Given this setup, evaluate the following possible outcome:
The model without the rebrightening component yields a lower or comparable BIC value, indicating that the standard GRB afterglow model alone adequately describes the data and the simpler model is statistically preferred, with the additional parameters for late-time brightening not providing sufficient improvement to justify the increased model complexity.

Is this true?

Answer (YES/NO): NO